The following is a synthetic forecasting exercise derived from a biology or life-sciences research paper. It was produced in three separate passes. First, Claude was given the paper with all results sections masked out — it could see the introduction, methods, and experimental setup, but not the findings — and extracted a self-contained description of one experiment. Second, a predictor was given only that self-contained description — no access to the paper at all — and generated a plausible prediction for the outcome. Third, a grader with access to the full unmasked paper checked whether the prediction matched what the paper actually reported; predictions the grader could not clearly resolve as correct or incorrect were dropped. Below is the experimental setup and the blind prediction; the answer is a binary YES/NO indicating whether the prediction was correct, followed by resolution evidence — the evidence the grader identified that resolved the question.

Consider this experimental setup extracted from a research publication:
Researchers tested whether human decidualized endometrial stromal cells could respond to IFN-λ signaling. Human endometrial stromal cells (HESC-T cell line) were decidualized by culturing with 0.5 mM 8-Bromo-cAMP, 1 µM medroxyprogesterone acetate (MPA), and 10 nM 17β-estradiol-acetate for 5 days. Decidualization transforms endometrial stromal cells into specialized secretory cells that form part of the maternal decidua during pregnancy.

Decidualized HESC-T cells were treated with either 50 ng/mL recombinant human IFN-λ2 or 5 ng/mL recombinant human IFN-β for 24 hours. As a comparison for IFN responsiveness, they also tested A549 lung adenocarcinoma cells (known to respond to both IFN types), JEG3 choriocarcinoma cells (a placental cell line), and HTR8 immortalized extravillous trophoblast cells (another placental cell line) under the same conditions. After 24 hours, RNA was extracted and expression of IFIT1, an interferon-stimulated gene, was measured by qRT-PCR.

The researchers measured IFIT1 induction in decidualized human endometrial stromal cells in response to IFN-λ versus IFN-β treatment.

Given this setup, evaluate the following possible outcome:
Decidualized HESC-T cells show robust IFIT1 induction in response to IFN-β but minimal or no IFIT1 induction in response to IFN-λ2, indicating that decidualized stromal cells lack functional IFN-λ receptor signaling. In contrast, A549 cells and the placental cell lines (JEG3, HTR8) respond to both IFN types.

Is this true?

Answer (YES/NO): YES